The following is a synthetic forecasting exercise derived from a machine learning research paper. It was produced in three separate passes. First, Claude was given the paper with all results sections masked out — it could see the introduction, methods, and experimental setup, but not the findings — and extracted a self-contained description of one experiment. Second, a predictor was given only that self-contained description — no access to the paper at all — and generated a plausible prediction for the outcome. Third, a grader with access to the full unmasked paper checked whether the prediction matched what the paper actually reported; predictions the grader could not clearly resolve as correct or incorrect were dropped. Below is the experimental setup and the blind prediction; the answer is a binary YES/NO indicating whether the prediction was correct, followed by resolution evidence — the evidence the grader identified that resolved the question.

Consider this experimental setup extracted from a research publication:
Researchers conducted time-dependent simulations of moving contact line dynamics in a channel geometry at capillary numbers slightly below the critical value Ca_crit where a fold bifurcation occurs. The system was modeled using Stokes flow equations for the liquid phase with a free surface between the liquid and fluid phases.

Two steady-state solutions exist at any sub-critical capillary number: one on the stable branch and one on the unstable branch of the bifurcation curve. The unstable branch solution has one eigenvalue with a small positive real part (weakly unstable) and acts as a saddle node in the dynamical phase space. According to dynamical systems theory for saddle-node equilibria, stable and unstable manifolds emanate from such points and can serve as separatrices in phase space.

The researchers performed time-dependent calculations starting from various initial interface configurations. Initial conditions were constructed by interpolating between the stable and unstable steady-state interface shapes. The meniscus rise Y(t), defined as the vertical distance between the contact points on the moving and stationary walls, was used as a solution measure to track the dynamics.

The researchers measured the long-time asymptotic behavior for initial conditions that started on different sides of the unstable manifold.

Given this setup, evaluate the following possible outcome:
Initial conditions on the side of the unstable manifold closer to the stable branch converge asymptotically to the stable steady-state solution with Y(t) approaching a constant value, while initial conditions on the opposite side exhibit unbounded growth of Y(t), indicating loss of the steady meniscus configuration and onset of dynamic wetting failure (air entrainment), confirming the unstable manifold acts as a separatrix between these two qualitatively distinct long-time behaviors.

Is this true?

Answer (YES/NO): YES